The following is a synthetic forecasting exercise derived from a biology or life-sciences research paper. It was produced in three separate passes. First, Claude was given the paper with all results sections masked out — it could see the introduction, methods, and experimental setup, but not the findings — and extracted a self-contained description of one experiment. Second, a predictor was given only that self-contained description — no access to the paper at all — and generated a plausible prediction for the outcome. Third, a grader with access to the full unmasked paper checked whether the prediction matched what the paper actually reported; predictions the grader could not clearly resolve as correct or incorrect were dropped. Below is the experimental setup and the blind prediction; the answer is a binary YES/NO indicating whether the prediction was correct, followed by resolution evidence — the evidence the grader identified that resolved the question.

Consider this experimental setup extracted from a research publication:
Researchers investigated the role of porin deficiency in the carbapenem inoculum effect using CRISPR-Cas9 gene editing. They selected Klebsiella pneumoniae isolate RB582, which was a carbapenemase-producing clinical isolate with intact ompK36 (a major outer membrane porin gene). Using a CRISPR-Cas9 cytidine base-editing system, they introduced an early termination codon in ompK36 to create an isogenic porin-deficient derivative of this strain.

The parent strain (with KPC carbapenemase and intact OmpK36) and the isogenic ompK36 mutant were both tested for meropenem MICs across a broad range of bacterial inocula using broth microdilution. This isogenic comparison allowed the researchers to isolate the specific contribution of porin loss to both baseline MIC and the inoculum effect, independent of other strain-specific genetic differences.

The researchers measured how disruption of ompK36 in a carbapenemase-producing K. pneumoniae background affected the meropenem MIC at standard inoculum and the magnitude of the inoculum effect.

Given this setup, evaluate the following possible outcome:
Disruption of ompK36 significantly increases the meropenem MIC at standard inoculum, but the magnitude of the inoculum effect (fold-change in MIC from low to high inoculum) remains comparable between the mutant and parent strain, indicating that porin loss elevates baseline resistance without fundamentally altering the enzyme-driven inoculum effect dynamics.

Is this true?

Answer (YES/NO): NO